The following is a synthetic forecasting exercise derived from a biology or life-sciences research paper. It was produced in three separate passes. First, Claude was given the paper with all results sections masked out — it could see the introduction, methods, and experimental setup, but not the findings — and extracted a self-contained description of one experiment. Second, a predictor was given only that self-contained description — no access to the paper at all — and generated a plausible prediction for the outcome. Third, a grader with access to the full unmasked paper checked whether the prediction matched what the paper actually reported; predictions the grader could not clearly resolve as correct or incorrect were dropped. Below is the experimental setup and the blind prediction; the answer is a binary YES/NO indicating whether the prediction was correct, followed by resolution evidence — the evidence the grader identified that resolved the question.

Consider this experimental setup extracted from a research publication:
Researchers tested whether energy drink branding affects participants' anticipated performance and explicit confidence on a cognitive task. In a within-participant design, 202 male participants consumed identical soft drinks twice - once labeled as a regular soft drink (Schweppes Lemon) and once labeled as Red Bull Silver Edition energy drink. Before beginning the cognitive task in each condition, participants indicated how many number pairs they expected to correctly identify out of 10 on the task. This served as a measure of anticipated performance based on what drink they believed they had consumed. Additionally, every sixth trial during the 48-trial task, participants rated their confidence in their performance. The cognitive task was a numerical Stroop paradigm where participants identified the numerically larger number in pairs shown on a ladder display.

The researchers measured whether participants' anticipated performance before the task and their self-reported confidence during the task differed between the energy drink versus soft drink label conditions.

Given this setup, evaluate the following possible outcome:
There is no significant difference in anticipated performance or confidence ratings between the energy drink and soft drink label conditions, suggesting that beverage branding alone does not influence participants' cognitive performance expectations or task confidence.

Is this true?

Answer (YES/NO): YES